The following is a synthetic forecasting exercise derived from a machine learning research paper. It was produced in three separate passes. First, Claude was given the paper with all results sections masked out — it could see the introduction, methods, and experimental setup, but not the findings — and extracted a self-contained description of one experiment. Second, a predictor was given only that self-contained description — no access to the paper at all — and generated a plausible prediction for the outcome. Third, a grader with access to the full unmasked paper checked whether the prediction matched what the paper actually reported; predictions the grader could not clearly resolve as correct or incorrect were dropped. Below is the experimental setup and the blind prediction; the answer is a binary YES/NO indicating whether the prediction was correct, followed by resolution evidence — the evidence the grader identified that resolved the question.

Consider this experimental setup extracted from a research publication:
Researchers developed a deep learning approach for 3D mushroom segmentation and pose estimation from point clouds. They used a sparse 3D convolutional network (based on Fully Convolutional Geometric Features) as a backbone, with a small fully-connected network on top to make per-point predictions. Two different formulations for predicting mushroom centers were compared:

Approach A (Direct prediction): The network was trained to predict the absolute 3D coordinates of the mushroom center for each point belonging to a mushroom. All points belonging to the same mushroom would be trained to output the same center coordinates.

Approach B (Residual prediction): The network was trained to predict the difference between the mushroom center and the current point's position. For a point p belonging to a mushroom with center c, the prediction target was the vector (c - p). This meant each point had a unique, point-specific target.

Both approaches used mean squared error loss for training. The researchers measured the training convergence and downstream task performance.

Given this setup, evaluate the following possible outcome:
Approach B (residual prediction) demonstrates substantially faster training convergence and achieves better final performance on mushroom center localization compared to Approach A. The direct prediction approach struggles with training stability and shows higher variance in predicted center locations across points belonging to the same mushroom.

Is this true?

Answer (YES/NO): YES